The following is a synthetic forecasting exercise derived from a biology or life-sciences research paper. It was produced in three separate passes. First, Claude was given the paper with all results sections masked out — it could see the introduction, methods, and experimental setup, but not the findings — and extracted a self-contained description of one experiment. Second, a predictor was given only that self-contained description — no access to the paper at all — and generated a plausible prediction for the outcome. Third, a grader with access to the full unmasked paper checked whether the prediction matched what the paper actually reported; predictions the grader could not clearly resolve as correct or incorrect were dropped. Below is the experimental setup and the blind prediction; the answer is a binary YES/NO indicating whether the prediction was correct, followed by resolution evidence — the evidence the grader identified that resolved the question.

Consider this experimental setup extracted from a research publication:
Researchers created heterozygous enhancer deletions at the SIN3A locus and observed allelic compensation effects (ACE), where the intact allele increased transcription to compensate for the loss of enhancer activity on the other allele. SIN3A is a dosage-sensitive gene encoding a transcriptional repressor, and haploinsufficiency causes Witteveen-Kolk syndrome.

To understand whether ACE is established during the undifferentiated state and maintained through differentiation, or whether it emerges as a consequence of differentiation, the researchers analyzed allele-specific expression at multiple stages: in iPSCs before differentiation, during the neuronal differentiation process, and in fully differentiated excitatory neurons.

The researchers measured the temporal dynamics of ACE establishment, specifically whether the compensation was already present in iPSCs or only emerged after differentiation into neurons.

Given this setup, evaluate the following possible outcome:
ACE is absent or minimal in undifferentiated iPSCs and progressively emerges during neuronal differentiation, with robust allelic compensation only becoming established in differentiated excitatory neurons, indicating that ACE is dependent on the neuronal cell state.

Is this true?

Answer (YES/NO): NO